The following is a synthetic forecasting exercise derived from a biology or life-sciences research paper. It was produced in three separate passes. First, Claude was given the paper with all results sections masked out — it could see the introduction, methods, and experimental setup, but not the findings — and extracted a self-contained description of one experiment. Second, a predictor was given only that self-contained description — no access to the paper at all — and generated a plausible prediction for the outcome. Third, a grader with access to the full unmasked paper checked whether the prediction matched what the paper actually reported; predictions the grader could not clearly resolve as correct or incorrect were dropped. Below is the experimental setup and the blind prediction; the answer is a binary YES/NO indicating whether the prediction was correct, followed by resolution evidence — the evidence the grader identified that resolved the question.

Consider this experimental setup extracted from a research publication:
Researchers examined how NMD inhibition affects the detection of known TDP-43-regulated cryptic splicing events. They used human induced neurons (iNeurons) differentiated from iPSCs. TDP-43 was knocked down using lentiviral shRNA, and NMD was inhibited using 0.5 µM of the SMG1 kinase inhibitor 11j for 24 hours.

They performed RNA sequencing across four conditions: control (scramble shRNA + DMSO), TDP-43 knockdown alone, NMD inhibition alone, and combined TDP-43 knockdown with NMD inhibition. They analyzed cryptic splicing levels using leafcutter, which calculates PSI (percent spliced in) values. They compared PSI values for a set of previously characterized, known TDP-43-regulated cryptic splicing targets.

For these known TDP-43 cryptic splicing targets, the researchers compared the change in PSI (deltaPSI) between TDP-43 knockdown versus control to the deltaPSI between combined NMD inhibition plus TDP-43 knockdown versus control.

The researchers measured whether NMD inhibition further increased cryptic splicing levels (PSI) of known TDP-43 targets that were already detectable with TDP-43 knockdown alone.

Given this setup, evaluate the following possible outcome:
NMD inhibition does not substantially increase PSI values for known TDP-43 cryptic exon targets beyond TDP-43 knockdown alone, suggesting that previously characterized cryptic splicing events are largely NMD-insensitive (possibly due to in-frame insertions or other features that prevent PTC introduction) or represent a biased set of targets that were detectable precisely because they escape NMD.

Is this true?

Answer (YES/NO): NO